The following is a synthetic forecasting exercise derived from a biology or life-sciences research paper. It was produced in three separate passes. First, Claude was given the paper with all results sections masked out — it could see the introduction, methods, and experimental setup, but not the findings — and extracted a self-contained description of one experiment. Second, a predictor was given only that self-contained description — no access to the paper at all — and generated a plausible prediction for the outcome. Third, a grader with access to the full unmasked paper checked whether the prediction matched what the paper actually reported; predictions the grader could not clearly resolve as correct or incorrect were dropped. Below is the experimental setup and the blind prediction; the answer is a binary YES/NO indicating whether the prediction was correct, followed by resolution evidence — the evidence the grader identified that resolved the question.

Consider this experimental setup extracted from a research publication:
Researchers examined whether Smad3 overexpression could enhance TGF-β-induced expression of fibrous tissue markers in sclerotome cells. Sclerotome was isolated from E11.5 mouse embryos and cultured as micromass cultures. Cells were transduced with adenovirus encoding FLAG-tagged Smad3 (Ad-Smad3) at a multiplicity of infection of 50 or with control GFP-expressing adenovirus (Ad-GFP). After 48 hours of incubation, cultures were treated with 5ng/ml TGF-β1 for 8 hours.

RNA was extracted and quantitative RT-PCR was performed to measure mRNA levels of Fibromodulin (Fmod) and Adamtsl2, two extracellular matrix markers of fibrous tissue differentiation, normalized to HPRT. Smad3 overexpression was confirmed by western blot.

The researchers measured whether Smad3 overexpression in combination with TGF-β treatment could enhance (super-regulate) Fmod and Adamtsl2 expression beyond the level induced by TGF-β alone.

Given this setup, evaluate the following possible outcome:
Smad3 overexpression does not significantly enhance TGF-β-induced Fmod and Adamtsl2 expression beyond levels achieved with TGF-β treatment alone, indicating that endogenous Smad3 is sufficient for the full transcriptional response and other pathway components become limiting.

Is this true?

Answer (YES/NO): YES